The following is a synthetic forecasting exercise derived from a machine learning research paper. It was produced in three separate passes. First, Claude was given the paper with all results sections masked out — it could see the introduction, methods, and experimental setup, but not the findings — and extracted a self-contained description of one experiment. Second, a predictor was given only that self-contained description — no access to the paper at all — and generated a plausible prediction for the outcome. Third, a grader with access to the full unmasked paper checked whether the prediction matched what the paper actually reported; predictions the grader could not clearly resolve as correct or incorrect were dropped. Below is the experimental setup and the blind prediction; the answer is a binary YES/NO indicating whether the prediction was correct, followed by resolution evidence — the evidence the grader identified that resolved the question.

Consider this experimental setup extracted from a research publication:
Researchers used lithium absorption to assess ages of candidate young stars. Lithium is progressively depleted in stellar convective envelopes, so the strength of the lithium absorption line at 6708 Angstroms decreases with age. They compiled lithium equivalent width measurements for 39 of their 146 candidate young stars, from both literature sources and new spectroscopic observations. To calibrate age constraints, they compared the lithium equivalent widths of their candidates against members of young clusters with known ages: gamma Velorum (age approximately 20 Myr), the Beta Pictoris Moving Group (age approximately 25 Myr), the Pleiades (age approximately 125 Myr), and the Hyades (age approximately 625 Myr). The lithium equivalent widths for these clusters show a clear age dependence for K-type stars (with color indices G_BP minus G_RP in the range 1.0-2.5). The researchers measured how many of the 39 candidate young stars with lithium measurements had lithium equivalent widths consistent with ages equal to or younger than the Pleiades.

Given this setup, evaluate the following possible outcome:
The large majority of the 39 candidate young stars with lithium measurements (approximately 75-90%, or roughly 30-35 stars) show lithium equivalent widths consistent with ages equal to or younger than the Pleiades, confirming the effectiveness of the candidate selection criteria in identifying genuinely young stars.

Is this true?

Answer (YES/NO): NO